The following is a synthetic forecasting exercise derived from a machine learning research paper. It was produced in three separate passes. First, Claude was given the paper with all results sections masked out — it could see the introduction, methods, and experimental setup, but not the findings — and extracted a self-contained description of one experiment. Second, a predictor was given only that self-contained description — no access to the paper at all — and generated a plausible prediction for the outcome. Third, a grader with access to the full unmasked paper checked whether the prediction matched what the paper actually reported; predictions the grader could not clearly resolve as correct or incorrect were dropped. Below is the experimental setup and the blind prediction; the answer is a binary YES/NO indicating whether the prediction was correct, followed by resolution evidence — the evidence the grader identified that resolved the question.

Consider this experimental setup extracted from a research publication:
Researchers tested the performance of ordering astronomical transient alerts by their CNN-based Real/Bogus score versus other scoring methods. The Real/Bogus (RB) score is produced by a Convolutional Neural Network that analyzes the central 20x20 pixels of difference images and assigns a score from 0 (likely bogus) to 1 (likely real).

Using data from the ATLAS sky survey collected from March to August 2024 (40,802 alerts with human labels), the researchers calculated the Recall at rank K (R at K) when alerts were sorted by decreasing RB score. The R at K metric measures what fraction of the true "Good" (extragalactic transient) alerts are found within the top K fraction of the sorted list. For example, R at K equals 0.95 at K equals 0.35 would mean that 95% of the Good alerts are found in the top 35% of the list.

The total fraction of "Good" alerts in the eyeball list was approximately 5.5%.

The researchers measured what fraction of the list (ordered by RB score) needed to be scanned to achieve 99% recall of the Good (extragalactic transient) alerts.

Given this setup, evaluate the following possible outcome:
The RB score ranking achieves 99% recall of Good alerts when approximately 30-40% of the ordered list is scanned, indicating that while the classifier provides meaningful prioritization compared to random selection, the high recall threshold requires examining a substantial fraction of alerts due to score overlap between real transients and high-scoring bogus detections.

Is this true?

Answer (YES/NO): NO